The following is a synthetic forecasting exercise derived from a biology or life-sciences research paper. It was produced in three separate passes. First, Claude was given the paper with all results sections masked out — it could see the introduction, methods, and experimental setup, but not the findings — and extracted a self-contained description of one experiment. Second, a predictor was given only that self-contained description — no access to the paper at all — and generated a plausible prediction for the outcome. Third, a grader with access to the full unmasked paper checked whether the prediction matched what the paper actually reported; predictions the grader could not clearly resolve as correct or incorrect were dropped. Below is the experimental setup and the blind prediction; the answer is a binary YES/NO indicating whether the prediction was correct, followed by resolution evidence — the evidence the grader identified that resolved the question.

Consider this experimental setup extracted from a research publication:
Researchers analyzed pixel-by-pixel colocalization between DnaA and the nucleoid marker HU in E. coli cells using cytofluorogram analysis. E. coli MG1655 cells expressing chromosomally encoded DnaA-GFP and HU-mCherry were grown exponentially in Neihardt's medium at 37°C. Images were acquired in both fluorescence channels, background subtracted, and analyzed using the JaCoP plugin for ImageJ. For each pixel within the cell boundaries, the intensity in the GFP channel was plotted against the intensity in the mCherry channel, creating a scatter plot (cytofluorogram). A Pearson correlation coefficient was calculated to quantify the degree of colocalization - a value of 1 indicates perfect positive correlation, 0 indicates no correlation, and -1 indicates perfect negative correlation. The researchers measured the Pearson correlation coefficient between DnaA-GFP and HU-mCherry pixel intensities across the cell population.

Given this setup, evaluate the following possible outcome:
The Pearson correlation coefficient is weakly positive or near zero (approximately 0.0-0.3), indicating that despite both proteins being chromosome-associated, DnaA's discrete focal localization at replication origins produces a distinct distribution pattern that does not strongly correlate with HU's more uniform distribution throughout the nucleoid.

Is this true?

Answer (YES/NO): NO